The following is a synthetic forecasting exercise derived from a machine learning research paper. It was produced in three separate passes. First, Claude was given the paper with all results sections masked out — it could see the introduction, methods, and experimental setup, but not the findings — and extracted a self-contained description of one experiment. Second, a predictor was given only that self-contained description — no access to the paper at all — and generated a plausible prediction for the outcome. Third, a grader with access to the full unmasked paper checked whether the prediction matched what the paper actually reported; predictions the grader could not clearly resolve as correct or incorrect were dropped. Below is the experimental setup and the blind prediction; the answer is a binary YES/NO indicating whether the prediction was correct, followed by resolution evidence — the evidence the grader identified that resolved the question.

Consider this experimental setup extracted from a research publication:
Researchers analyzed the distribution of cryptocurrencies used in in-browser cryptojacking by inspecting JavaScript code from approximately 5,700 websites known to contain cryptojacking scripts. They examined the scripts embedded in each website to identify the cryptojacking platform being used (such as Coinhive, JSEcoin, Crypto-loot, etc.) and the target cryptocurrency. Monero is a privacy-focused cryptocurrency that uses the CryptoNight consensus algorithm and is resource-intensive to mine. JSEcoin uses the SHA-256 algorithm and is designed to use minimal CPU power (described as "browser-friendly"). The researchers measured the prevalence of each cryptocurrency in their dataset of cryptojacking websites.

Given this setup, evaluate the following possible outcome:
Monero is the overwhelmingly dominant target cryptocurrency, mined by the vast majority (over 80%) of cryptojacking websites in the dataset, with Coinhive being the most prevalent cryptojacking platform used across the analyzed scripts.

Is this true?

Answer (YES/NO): YES